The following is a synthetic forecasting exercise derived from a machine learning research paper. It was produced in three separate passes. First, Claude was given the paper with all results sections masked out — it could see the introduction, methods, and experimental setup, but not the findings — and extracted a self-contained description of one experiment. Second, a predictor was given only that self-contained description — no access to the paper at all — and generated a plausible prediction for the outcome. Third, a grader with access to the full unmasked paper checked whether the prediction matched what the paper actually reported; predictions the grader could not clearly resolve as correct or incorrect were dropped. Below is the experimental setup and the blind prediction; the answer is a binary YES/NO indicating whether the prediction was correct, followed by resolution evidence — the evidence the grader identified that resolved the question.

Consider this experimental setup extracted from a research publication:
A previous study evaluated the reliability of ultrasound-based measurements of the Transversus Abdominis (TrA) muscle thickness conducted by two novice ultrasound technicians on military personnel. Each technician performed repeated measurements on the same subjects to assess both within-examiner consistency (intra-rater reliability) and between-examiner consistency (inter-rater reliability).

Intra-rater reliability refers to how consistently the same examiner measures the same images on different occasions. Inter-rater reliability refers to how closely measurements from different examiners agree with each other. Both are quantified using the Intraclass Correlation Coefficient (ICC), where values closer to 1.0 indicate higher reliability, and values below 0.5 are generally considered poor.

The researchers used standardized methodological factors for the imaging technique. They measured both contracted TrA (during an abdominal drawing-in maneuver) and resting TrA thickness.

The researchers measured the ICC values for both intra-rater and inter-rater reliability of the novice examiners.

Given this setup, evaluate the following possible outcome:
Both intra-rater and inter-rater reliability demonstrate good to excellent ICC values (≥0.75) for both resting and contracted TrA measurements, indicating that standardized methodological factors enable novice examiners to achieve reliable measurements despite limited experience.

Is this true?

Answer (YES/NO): NO